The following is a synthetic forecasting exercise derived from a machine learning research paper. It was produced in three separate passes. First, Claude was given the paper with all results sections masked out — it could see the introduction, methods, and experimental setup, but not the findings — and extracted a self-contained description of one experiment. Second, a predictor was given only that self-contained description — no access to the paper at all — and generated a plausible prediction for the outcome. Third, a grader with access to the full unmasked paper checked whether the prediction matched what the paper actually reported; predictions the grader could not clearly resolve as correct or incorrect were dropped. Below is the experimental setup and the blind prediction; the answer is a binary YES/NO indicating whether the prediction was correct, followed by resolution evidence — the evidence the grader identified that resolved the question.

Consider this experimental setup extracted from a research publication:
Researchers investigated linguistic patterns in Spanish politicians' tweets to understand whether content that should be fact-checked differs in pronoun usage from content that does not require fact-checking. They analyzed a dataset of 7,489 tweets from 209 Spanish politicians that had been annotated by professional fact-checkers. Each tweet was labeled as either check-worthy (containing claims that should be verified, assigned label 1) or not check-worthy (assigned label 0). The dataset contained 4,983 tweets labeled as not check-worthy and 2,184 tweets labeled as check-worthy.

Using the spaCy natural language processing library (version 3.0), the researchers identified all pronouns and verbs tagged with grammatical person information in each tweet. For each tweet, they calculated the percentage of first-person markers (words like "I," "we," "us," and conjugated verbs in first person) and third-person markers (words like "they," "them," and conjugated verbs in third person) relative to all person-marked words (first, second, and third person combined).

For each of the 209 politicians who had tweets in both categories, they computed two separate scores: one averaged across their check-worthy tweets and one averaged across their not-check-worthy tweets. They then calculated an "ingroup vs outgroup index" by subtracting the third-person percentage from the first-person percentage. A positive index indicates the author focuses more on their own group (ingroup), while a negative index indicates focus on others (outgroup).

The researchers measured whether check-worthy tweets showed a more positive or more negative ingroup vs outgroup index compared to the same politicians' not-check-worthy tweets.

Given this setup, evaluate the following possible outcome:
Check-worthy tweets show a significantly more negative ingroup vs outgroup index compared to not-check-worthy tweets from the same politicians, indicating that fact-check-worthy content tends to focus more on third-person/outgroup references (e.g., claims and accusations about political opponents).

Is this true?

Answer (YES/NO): YES